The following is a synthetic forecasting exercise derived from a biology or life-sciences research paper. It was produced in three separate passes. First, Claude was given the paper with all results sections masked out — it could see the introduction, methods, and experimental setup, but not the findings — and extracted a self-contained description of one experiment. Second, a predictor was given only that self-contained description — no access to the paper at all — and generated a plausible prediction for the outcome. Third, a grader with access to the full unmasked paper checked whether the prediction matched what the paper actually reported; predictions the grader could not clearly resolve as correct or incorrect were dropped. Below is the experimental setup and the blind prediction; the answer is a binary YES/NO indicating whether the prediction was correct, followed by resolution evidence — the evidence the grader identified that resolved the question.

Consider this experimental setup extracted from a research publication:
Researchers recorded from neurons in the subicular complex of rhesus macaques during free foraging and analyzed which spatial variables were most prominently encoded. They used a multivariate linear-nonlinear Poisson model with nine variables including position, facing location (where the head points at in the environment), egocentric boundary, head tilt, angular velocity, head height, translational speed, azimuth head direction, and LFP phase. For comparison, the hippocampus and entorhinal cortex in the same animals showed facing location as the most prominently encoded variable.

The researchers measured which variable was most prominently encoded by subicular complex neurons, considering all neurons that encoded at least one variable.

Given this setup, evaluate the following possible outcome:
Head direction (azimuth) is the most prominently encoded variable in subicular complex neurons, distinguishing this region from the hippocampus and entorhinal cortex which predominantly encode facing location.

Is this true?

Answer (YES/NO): YES